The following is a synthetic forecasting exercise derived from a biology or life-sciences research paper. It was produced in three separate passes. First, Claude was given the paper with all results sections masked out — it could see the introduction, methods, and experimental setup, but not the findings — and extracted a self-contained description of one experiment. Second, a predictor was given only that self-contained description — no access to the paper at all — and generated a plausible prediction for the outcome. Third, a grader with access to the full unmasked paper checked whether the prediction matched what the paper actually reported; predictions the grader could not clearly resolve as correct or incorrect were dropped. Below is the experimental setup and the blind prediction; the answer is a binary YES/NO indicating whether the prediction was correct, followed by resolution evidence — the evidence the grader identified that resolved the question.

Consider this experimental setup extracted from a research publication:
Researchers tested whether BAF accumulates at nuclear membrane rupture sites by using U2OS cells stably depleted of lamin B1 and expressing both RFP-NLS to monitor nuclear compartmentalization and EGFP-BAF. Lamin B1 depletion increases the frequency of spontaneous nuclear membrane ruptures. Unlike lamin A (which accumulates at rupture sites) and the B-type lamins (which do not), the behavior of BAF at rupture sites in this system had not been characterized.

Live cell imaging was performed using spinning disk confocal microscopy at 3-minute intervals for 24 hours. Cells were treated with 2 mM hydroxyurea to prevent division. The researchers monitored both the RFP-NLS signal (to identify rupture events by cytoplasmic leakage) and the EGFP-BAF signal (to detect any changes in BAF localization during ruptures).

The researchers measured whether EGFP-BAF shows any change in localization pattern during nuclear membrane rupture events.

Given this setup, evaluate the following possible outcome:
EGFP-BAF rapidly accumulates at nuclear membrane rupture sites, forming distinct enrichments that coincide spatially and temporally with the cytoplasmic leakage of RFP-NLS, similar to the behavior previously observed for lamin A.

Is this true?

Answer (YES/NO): YES